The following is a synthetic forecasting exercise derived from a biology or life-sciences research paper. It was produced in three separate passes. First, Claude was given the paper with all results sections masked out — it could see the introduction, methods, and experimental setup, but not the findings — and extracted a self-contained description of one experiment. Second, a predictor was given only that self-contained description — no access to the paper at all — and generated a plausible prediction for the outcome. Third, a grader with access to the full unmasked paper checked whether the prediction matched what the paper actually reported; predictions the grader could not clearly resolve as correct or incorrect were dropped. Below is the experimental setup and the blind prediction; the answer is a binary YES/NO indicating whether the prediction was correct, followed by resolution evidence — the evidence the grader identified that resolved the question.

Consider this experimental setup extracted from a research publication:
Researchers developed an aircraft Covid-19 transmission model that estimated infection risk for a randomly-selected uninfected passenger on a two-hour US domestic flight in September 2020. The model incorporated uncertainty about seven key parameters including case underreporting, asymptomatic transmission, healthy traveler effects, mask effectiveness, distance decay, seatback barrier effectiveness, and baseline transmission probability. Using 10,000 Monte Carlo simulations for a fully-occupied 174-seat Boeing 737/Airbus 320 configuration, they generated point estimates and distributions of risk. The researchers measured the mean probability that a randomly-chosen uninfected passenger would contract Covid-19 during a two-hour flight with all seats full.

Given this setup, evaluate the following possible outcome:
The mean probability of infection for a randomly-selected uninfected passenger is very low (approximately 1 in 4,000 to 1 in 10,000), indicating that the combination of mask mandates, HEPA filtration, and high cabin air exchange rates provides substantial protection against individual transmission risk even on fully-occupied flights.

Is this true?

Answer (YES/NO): YES